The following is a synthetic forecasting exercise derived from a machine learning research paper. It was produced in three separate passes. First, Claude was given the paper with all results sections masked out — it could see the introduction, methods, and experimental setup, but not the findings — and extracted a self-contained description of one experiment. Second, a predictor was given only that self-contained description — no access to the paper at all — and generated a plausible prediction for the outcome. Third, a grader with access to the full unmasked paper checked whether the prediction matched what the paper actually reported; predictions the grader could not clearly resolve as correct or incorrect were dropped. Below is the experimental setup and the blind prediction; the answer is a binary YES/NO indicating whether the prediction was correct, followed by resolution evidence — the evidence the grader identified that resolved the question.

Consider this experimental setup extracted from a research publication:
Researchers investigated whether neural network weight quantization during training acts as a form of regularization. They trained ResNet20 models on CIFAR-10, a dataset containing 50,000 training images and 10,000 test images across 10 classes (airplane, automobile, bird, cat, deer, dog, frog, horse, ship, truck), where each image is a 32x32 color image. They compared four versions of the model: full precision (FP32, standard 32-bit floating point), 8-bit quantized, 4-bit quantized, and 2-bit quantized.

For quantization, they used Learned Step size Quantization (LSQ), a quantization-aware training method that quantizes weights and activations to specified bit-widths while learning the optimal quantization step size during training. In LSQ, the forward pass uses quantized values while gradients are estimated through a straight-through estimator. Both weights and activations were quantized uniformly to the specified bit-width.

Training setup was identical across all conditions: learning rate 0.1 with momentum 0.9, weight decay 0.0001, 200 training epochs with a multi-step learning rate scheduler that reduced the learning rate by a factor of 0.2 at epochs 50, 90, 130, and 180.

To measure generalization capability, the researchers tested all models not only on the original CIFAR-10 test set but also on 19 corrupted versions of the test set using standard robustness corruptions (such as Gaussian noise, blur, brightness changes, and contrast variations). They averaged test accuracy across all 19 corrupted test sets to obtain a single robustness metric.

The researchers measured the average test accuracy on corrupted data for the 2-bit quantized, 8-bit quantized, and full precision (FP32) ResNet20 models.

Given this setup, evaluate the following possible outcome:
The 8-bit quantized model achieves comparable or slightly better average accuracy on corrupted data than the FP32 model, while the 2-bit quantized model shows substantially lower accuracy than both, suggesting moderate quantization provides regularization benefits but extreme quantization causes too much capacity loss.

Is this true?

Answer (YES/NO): YES